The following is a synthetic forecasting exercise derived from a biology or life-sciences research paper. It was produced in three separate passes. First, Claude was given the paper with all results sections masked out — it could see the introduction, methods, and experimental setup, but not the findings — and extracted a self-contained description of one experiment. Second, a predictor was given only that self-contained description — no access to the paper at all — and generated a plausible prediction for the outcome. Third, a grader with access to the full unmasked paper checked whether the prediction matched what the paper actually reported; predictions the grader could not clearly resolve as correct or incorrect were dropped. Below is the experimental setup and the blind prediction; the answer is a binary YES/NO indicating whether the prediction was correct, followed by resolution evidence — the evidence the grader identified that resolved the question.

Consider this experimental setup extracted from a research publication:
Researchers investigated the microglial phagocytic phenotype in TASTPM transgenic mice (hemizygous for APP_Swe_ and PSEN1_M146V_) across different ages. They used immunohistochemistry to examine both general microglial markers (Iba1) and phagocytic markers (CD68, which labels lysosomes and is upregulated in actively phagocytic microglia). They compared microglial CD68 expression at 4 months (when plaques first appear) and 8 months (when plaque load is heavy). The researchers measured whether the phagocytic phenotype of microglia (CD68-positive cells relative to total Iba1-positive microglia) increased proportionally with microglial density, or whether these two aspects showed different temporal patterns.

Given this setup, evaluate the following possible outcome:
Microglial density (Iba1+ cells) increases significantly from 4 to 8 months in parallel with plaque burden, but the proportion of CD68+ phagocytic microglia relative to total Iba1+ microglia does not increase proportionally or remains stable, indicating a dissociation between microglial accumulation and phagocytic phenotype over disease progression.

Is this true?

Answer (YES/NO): NO